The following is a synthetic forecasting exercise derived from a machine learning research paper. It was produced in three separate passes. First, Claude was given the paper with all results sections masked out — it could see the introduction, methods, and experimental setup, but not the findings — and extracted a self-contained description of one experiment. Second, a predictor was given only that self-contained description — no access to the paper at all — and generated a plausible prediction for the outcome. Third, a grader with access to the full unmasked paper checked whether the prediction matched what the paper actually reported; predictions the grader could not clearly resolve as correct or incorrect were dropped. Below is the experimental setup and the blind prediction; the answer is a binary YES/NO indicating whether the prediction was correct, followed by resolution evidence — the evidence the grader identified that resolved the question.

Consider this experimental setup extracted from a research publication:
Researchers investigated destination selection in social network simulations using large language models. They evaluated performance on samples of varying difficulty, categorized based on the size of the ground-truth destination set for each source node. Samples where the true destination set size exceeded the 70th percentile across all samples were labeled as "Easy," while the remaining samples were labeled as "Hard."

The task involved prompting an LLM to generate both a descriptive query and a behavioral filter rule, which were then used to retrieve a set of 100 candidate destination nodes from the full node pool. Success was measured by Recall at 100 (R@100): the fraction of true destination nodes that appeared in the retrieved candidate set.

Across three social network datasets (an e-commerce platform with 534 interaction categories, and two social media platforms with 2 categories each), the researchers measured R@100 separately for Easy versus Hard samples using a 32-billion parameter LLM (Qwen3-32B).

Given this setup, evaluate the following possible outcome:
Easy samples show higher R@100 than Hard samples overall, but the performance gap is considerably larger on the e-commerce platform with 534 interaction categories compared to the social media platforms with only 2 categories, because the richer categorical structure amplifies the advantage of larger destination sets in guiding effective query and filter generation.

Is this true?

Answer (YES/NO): YES